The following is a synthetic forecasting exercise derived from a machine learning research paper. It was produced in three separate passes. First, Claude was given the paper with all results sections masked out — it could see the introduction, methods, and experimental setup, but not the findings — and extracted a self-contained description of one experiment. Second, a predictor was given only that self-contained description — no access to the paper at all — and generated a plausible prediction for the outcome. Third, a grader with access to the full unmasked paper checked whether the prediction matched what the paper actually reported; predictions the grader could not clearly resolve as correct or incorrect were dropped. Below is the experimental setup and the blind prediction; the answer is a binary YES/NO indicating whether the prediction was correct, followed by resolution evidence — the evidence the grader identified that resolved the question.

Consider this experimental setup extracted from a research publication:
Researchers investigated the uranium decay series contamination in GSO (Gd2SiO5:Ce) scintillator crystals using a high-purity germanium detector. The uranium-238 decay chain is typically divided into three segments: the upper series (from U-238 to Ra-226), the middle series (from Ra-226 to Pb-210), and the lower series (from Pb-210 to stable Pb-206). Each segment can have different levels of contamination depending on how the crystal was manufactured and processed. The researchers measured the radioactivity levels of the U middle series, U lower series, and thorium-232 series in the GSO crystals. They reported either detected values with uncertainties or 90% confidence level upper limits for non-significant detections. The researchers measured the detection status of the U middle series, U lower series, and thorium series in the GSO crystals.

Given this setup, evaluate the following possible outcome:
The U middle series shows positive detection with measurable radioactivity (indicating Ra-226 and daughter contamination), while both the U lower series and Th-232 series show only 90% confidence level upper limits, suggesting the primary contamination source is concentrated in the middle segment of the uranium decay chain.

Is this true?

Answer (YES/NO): NO